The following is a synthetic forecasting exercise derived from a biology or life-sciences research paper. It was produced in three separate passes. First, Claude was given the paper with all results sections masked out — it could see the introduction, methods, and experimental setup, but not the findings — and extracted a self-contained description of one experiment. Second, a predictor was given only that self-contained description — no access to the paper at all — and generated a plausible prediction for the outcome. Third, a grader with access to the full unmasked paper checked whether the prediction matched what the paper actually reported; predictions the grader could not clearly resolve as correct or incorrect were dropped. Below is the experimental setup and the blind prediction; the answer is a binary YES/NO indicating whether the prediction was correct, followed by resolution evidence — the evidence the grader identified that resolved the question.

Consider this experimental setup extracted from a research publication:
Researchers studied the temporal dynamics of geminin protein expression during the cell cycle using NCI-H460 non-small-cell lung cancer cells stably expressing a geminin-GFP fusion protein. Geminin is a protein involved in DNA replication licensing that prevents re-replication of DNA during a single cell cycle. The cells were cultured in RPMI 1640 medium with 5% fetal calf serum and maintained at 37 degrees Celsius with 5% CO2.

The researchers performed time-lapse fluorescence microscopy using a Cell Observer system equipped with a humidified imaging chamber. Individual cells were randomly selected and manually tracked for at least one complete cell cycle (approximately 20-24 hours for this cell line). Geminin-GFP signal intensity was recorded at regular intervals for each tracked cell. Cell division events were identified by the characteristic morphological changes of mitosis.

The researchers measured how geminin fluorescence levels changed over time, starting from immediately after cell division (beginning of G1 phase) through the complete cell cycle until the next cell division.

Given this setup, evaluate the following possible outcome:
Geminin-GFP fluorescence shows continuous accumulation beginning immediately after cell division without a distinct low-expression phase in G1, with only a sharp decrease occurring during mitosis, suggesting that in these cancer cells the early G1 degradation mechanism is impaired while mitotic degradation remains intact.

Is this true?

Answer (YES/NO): NO